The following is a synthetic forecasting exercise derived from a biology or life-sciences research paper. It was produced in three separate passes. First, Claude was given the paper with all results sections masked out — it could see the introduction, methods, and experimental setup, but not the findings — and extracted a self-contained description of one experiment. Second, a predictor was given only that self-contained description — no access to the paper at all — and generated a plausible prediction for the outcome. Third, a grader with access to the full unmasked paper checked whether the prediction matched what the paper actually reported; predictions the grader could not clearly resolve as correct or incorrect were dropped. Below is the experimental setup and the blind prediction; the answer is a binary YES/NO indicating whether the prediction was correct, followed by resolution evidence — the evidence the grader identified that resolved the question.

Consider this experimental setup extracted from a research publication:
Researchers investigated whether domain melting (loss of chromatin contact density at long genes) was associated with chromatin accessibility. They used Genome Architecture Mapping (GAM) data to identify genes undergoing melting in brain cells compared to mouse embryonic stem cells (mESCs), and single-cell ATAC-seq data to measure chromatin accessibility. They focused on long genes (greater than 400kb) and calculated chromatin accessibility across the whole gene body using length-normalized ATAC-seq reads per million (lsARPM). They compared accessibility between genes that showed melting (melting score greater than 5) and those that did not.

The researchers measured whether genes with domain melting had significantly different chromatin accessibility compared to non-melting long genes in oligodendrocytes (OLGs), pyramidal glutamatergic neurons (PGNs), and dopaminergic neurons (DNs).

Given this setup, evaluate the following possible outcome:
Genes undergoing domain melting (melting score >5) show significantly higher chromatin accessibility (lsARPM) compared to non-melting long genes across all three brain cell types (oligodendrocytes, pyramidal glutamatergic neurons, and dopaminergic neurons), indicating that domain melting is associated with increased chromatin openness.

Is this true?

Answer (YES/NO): YES